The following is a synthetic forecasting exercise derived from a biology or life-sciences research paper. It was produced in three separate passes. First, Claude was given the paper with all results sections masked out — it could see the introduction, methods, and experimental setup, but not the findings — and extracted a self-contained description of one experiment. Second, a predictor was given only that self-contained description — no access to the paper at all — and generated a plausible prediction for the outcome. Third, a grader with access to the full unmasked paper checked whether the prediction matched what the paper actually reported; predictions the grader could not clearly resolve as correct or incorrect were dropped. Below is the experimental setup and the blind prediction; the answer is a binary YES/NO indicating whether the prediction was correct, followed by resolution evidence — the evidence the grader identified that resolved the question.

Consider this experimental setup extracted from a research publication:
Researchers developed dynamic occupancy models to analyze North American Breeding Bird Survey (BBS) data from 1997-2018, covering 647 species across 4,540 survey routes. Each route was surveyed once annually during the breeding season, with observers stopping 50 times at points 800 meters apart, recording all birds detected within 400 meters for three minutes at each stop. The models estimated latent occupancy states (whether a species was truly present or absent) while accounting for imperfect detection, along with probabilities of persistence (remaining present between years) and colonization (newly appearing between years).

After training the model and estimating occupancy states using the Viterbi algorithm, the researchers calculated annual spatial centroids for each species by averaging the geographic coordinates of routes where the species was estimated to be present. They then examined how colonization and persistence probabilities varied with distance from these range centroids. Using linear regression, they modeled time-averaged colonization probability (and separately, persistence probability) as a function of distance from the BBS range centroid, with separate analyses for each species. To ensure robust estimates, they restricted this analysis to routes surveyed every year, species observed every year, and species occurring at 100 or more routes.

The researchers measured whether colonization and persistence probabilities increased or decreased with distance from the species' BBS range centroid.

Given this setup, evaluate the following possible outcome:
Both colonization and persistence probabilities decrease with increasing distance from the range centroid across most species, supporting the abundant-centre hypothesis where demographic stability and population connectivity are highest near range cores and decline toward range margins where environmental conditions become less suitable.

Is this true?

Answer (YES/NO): YES